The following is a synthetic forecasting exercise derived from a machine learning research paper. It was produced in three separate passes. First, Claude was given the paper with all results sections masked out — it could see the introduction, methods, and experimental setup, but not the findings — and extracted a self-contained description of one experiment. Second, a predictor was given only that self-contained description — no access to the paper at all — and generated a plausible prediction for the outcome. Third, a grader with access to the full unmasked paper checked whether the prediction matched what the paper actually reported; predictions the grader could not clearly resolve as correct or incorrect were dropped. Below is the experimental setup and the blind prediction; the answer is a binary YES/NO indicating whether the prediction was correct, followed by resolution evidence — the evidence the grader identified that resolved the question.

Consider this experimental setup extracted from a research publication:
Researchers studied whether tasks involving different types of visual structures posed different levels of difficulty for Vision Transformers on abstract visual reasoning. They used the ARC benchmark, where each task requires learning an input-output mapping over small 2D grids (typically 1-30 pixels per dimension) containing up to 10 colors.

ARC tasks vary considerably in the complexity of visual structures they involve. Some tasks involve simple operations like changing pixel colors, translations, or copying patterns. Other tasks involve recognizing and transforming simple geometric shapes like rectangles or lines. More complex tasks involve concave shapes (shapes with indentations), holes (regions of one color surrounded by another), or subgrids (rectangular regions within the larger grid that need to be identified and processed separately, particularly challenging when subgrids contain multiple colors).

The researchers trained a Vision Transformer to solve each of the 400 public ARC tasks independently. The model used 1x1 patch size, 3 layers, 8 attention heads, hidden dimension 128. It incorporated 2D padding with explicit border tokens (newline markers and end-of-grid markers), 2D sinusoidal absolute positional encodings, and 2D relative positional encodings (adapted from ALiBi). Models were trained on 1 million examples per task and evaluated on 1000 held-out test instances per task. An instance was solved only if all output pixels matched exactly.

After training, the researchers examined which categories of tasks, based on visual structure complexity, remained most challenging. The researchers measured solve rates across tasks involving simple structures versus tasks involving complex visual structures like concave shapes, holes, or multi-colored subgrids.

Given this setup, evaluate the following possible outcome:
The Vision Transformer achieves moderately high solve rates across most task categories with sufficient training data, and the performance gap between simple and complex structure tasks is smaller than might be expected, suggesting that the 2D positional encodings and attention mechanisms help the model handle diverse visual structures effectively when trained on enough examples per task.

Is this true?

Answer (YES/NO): NO